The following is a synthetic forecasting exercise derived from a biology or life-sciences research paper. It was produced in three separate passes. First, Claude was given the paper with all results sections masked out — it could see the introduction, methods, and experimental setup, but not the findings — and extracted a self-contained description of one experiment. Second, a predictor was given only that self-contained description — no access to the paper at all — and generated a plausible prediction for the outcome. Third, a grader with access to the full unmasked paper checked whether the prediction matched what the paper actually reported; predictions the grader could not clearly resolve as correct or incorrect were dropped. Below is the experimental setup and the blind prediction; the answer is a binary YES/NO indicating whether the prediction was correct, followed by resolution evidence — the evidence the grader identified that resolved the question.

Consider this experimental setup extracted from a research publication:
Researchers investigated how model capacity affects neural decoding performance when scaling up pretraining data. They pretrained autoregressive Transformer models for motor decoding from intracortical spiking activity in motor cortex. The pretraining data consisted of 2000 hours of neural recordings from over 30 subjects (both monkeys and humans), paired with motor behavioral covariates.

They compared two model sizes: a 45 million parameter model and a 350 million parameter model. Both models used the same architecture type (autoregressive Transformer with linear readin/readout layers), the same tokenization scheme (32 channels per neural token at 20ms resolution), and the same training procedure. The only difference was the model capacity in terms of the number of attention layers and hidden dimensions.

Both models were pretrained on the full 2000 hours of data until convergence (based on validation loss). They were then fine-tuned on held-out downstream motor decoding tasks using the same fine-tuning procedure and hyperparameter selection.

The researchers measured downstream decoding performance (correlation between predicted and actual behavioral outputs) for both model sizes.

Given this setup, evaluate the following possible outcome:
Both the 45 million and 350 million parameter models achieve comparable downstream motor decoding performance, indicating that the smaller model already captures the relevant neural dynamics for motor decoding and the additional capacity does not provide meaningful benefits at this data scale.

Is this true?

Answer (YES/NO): NO